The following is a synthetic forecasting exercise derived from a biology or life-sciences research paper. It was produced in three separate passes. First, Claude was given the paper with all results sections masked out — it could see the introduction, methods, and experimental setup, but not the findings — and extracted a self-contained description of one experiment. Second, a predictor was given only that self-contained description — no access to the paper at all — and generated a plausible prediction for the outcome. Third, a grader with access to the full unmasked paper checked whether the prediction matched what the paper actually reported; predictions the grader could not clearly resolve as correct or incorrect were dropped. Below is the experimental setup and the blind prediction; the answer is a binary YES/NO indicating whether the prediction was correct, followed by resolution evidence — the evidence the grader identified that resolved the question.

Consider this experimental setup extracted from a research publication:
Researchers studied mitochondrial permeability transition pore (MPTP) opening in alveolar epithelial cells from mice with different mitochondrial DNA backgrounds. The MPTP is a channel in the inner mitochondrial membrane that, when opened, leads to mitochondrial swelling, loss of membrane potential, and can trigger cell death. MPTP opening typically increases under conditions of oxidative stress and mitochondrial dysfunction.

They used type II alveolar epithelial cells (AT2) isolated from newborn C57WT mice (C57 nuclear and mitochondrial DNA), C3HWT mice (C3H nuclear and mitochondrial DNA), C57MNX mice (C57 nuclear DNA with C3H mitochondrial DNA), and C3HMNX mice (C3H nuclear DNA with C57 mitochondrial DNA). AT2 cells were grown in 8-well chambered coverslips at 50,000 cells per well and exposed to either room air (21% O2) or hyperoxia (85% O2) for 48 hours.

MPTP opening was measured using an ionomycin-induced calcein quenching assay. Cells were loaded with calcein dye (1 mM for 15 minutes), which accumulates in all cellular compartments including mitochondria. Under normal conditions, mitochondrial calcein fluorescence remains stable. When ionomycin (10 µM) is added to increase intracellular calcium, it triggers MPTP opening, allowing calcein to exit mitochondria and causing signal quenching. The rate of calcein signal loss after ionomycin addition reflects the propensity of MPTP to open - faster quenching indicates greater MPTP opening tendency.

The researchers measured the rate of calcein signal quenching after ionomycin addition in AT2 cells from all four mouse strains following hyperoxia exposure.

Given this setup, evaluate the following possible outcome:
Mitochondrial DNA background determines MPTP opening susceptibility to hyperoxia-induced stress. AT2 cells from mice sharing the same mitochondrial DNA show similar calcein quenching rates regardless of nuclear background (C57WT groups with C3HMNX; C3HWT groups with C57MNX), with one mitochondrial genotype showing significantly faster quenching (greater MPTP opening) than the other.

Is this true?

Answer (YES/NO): NO